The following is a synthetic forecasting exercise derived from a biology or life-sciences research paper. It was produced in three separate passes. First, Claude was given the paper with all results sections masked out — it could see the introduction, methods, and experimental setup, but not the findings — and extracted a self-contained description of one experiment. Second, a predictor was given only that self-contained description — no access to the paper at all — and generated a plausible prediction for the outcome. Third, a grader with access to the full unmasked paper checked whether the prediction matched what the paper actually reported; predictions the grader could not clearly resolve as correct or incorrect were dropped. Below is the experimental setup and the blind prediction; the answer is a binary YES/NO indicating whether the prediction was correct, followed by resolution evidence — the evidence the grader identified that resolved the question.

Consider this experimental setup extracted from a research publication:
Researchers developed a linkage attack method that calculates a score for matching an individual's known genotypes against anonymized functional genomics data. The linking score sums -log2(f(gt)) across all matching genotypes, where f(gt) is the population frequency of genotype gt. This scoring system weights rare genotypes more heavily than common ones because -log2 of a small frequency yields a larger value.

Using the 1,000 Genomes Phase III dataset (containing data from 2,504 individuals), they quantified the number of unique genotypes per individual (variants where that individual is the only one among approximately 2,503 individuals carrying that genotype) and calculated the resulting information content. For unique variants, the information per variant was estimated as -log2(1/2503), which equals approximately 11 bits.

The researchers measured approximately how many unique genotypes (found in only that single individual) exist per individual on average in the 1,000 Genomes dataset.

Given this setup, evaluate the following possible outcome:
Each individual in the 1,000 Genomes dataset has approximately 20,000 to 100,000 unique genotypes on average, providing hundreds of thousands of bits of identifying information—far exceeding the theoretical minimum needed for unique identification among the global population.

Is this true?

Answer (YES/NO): NO